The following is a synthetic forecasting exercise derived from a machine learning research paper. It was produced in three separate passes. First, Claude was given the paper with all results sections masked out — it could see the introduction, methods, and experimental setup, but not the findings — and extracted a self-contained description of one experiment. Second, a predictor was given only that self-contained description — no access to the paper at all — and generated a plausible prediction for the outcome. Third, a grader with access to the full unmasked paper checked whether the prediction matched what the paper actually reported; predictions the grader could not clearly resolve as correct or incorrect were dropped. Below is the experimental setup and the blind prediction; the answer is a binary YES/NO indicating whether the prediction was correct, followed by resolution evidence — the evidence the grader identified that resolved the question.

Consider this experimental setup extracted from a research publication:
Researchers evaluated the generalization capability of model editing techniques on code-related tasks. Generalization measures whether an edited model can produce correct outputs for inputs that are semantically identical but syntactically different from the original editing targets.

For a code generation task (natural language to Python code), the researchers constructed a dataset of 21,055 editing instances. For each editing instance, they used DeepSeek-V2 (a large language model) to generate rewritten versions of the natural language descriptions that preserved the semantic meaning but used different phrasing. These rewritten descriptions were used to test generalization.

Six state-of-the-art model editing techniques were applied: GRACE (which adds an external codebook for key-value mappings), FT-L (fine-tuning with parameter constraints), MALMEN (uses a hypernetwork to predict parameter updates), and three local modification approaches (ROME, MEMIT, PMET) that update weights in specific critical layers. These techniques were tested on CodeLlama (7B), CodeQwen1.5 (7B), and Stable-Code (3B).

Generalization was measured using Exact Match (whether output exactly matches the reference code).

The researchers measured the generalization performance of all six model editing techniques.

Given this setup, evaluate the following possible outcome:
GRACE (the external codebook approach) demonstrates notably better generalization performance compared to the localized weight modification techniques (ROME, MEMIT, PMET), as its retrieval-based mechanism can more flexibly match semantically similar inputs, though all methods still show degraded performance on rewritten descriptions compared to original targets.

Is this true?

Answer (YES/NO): NO